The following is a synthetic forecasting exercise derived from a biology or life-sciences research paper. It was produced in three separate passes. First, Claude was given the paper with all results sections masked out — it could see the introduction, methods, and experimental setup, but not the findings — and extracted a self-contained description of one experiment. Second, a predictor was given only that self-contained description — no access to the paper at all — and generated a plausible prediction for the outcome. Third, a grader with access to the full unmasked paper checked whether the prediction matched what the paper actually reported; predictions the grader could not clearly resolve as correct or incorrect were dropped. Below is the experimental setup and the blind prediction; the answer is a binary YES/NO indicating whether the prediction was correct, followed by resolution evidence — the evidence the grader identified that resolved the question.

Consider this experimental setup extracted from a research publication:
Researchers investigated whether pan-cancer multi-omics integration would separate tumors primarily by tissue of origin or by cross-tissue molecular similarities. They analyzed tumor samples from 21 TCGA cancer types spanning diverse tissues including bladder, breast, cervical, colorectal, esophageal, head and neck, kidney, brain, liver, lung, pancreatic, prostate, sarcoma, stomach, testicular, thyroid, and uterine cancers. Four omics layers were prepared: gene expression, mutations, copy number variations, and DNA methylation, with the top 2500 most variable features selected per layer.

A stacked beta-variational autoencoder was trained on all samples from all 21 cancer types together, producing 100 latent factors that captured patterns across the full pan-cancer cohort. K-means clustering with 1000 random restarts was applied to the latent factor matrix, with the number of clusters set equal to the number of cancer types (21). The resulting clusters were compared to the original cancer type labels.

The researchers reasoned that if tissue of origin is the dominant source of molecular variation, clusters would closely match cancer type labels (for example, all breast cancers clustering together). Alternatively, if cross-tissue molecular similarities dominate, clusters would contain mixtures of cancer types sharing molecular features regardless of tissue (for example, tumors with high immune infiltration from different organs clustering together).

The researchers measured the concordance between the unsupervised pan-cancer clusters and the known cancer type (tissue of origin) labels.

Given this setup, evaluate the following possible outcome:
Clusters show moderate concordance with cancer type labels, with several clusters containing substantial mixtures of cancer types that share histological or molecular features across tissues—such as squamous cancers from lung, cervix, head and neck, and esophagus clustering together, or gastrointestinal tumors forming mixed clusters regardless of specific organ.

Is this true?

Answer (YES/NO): NO